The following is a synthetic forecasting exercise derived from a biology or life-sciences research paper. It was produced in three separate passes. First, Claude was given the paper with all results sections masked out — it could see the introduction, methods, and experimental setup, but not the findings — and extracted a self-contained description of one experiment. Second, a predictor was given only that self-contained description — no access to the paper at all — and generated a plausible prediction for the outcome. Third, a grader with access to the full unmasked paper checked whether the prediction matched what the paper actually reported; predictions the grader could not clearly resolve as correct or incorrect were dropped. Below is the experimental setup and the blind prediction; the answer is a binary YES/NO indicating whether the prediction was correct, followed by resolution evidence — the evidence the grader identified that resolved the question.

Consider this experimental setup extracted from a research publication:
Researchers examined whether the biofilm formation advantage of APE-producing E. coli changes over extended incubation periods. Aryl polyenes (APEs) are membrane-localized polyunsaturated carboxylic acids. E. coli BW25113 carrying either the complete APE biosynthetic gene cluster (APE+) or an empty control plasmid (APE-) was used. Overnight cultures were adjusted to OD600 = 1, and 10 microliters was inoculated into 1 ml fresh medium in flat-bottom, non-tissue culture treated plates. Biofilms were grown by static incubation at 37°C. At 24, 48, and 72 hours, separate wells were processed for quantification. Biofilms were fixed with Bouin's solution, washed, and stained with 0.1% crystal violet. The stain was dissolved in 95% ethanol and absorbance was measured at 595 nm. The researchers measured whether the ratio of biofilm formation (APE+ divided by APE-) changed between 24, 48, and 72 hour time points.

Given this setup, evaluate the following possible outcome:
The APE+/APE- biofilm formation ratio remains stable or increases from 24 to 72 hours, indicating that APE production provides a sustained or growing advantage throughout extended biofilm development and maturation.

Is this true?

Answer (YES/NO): NO